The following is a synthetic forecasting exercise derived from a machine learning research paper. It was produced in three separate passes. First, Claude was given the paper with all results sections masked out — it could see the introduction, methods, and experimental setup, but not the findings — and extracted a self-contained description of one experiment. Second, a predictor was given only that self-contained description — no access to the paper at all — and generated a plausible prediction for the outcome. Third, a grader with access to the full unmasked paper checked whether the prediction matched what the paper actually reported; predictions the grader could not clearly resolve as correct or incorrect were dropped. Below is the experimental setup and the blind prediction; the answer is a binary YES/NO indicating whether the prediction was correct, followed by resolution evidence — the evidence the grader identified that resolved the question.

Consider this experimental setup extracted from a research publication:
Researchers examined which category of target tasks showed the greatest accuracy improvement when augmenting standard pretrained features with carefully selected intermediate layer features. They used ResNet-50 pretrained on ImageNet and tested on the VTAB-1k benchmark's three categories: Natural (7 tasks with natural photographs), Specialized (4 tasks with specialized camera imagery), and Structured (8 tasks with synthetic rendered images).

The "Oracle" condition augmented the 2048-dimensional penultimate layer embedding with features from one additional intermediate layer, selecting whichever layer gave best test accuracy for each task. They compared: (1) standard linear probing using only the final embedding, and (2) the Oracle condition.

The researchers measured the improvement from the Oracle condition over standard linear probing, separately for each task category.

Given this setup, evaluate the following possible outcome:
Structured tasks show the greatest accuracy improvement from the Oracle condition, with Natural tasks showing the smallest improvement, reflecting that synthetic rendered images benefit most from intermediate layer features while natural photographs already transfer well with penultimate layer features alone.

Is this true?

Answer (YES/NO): NO